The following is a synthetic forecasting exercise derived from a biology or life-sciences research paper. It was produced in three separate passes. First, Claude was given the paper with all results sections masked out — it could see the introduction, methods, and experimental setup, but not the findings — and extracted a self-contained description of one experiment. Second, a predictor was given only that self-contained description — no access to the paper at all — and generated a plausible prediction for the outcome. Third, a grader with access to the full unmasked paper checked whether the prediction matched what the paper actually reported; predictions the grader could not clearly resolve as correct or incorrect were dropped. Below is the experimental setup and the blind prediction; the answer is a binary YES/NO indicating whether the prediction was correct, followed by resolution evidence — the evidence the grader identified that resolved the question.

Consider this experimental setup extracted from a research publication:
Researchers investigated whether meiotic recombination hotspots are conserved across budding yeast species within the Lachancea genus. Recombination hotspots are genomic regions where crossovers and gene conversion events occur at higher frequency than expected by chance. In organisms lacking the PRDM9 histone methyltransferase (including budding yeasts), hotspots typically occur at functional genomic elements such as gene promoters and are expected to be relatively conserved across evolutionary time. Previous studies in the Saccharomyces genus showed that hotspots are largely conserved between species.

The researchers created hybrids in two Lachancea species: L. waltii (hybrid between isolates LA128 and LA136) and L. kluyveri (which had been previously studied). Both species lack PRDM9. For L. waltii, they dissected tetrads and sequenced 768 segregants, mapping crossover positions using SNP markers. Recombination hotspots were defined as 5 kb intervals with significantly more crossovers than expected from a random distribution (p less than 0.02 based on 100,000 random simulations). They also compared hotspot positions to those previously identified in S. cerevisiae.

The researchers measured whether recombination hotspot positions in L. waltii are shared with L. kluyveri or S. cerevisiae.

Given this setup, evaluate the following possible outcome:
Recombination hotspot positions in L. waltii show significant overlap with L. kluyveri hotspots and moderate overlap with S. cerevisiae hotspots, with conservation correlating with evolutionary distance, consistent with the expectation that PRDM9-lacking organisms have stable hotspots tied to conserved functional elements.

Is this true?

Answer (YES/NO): NO